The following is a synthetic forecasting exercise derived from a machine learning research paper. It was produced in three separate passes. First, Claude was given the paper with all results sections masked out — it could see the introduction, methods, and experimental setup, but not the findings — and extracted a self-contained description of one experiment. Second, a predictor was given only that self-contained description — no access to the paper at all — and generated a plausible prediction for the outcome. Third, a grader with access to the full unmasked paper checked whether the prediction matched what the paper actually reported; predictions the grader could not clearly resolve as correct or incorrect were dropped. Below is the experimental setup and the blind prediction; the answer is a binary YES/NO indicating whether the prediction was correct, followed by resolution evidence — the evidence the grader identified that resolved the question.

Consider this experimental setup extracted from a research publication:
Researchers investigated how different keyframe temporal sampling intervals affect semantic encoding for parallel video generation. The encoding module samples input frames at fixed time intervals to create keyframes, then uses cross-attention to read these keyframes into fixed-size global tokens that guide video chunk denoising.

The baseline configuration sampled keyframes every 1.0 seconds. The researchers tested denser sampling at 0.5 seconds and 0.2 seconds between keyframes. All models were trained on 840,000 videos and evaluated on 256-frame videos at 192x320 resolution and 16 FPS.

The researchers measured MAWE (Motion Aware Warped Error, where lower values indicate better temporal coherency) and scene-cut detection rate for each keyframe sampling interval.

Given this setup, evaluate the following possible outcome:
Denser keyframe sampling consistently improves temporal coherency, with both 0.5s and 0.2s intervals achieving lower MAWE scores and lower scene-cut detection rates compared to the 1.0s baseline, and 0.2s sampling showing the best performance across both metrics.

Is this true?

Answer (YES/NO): NO